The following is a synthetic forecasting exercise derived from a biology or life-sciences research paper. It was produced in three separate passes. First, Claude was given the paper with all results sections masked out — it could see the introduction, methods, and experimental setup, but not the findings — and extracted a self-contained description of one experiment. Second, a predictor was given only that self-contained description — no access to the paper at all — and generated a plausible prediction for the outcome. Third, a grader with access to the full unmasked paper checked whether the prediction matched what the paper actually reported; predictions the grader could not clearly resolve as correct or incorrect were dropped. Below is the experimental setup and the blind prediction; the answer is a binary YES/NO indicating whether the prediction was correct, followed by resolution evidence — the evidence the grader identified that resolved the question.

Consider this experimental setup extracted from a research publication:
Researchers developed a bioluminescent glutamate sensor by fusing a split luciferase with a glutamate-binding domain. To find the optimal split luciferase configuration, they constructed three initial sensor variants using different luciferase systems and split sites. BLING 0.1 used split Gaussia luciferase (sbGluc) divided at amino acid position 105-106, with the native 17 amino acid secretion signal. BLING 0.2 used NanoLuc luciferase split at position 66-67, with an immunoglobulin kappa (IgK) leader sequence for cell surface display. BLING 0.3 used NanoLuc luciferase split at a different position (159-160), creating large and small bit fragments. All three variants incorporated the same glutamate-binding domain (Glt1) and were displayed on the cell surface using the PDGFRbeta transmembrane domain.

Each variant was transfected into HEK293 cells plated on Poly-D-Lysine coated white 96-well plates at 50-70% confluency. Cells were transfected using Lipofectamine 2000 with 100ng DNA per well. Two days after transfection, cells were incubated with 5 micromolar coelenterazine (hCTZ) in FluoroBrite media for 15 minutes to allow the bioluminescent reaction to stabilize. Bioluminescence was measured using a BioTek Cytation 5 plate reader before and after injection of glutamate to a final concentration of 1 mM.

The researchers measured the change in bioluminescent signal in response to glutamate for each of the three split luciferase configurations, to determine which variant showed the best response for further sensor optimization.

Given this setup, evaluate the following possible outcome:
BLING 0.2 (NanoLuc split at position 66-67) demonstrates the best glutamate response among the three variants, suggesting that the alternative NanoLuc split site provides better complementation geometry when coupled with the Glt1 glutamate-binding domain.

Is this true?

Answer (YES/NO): YES